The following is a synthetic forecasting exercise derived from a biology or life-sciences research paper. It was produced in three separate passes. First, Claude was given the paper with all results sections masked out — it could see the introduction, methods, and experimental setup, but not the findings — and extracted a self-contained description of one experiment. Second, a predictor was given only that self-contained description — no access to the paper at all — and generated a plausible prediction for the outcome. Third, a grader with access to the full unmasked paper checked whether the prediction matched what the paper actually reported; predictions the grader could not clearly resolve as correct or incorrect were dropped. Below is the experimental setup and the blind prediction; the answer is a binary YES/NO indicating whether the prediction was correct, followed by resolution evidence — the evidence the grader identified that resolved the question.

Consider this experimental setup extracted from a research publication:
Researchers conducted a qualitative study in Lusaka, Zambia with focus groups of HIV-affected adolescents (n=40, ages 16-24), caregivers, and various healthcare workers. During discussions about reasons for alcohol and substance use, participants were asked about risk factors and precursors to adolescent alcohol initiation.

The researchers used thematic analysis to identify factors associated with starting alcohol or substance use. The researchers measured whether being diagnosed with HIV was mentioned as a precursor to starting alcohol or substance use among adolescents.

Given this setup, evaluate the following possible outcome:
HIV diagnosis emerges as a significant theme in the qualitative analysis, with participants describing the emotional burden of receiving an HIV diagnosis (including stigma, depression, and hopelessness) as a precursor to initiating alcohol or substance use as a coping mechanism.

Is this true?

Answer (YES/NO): NO